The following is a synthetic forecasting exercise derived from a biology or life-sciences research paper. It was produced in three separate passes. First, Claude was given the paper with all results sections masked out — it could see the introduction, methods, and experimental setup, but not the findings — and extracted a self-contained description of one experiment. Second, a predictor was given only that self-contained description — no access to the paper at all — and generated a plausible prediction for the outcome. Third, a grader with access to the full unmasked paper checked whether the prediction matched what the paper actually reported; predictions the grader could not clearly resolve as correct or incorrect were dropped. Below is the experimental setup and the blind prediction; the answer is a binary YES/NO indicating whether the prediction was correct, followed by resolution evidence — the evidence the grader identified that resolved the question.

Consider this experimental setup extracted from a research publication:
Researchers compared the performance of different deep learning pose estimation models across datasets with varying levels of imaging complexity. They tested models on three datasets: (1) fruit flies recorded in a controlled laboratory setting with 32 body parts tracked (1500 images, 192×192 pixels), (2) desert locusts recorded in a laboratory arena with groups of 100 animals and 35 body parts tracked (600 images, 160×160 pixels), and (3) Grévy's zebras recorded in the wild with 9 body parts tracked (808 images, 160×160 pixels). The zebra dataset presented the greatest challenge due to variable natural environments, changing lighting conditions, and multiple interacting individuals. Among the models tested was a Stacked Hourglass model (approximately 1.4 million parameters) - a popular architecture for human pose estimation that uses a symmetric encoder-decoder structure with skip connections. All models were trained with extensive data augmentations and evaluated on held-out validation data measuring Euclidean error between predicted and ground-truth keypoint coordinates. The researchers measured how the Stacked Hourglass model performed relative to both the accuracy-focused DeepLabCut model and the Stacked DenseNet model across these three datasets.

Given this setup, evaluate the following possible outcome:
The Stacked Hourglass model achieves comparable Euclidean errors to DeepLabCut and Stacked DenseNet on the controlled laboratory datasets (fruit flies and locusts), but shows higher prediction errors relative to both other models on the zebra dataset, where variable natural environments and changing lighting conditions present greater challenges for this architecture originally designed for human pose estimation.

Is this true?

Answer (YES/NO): NO